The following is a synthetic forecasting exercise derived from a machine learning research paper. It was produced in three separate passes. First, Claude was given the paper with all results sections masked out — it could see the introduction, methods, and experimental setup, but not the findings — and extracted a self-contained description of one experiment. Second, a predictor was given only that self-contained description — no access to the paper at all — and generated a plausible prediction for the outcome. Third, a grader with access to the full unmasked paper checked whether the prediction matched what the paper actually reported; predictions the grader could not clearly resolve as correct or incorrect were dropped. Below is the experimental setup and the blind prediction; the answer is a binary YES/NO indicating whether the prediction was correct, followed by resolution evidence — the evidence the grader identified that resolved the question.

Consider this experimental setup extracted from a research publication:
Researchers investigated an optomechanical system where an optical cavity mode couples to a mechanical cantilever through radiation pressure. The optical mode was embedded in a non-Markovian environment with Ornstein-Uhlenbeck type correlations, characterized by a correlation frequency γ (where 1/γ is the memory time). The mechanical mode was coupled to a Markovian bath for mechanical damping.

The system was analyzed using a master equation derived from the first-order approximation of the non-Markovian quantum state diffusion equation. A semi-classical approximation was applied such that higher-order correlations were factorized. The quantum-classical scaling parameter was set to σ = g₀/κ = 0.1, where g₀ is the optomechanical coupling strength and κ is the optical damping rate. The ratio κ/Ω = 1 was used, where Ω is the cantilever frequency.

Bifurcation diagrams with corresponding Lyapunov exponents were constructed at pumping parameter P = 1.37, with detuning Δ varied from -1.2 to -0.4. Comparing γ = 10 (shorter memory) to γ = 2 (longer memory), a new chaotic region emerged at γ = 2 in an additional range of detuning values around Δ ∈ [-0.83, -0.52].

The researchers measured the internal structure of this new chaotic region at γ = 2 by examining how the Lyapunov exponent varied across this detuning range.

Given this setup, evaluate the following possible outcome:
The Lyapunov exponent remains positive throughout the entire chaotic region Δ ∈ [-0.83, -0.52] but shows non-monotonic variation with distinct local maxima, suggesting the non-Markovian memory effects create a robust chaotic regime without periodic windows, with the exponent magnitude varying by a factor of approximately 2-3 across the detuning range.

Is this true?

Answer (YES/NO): NO